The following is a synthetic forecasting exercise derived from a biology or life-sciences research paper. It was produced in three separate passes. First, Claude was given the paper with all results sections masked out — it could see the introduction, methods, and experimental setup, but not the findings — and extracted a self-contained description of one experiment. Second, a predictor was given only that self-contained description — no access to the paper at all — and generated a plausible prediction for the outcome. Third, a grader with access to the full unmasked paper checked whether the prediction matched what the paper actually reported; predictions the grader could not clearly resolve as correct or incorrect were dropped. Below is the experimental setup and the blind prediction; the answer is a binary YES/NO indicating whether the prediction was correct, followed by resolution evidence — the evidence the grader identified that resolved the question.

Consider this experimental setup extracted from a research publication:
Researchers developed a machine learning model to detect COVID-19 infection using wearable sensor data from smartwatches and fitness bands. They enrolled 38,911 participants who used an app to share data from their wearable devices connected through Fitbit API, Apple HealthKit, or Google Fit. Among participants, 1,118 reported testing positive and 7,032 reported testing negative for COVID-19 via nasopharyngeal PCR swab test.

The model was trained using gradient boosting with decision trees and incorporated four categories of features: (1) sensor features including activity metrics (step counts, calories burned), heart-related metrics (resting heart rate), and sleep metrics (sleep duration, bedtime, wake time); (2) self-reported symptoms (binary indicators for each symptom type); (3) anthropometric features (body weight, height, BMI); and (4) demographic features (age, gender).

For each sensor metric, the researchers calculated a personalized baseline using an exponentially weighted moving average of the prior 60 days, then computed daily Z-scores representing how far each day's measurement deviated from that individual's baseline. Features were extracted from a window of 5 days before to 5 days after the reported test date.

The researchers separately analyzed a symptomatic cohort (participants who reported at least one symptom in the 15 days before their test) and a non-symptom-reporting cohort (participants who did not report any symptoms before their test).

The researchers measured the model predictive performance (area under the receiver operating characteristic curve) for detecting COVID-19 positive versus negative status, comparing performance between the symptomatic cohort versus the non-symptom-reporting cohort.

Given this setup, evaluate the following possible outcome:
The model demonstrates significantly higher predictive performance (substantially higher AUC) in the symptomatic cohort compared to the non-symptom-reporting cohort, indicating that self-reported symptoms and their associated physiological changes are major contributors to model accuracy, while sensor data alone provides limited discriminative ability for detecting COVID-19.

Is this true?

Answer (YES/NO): NO